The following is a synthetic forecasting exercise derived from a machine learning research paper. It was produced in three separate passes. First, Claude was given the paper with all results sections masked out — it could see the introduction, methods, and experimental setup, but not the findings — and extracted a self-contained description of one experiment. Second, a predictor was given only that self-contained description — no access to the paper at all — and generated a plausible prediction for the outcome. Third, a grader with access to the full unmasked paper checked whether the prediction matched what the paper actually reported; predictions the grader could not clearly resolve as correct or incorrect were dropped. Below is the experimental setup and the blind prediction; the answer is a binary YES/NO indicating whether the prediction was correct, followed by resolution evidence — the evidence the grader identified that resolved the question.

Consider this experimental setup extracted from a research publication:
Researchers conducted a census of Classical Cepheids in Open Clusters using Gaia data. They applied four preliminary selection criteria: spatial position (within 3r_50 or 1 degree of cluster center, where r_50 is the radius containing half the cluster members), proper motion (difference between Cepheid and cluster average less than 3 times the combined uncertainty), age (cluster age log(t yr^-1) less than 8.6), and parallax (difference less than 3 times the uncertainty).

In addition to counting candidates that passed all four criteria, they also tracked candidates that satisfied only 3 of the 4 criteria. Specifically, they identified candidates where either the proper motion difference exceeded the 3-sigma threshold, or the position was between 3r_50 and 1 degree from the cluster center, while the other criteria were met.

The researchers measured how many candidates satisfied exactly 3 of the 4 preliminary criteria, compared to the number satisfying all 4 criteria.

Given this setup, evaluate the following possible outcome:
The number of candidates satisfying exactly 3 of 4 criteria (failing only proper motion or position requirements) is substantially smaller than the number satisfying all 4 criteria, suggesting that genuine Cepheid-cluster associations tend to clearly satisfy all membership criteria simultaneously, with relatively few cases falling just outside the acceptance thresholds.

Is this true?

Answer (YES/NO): NO